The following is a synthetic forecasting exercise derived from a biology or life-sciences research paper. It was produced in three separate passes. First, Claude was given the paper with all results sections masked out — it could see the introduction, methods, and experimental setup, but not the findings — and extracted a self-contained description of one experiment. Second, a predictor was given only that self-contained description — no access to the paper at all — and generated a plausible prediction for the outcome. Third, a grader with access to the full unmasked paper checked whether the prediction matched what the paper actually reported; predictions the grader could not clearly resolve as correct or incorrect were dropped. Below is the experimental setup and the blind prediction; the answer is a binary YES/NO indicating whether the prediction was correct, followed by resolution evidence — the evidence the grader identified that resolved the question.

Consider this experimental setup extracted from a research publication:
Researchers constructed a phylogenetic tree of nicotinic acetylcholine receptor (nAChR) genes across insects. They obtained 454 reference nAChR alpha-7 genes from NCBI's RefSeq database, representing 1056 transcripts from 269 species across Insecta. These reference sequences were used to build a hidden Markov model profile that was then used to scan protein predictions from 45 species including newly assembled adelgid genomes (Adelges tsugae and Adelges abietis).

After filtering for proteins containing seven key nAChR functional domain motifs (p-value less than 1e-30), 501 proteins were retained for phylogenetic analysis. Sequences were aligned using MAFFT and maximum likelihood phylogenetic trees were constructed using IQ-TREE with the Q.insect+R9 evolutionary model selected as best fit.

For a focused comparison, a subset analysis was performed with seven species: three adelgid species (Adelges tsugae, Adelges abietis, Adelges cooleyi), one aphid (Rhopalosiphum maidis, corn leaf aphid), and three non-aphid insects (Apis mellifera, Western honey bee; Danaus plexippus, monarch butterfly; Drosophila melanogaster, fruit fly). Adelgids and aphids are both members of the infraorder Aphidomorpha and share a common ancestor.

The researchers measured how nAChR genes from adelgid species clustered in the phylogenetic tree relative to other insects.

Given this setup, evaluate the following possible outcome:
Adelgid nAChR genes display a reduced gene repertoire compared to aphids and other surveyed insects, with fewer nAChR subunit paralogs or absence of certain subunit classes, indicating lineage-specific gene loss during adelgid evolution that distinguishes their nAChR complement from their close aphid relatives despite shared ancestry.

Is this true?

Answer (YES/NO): NO